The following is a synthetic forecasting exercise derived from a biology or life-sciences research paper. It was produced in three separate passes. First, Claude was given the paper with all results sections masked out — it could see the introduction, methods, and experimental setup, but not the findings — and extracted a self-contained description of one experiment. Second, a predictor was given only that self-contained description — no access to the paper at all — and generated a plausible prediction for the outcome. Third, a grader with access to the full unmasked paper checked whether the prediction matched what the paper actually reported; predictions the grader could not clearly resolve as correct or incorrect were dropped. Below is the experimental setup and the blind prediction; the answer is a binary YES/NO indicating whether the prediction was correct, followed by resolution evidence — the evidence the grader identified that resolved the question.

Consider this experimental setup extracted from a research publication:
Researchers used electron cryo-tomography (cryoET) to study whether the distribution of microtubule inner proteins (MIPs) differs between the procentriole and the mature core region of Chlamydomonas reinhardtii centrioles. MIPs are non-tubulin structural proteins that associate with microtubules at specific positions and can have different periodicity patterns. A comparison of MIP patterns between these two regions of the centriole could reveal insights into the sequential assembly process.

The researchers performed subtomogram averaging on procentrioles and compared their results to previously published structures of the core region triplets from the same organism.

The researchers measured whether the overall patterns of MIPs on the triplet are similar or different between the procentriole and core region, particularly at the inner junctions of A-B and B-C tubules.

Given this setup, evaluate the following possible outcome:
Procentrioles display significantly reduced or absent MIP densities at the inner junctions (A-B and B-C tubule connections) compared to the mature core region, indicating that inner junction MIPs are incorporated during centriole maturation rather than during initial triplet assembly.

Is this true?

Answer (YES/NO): YES